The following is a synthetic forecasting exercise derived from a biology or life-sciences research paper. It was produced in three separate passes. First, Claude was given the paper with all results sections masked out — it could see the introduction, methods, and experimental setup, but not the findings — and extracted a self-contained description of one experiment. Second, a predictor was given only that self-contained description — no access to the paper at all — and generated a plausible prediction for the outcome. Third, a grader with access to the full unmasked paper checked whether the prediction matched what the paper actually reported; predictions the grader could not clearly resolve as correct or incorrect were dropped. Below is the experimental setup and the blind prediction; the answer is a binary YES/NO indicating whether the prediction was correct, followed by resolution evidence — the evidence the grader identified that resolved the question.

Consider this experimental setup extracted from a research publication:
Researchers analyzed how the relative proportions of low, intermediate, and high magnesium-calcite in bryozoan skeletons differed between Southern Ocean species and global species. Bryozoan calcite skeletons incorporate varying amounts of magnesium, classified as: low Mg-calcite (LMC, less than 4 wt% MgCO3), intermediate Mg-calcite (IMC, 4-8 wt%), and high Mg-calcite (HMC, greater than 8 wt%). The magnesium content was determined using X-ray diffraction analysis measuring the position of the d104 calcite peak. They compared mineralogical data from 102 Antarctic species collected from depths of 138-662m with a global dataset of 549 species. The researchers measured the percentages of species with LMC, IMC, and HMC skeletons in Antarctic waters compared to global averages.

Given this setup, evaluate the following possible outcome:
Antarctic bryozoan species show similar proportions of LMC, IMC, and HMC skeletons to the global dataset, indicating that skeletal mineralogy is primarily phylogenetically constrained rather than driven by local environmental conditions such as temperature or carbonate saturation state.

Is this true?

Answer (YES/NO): NO